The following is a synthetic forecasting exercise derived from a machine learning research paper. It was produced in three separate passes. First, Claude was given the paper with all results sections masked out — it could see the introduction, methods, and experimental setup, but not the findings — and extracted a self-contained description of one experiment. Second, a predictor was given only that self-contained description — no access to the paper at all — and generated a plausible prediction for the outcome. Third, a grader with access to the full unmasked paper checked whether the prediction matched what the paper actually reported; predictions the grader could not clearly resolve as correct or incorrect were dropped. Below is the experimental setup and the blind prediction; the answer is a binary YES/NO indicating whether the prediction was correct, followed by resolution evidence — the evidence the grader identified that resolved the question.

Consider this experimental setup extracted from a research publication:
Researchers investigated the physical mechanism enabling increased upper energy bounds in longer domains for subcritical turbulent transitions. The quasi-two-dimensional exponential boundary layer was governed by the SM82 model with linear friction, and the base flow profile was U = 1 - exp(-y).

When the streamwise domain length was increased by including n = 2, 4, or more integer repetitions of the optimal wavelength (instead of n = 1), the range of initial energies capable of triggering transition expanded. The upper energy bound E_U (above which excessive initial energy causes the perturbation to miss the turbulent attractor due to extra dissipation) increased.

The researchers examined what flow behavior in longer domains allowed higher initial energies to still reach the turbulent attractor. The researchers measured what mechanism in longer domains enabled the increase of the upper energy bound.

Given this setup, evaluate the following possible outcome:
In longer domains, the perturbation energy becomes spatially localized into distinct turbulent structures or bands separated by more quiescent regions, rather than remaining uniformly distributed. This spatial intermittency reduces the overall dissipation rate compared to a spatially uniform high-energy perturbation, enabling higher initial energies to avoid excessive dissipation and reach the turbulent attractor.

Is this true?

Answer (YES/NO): NO